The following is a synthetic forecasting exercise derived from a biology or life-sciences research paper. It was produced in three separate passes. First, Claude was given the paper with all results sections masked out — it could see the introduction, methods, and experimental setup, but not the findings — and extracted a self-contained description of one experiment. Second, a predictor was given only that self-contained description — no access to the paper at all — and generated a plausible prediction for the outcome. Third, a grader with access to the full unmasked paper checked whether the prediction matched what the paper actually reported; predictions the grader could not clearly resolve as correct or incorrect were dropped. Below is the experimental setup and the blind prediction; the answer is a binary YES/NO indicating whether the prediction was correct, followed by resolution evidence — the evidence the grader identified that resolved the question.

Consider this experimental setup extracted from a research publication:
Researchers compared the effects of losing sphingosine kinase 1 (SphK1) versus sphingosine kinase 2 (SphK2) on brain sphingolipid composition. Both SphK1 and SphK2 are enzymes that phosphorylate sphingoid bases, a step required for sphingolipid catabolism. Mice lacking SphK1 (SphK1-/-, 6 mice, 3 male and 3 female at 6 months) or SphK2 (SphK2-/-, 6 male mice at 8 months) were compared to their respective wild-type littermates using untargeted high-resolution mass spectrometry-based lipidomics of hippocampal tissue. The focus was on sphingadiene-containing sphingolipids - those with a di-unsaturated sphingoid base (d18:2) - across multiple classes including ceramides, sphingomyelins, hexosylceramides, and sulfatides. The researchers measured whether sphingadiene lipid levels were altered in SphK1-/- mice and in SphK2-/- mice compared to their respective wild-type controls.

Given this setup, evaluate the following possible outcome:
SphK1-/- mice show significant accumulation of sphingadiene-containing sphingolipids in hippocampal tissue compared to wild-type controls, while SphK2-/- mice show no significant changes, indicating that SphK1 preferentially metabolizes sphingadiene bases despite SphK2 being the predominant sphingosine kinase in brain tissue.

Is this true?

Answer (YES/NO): NO